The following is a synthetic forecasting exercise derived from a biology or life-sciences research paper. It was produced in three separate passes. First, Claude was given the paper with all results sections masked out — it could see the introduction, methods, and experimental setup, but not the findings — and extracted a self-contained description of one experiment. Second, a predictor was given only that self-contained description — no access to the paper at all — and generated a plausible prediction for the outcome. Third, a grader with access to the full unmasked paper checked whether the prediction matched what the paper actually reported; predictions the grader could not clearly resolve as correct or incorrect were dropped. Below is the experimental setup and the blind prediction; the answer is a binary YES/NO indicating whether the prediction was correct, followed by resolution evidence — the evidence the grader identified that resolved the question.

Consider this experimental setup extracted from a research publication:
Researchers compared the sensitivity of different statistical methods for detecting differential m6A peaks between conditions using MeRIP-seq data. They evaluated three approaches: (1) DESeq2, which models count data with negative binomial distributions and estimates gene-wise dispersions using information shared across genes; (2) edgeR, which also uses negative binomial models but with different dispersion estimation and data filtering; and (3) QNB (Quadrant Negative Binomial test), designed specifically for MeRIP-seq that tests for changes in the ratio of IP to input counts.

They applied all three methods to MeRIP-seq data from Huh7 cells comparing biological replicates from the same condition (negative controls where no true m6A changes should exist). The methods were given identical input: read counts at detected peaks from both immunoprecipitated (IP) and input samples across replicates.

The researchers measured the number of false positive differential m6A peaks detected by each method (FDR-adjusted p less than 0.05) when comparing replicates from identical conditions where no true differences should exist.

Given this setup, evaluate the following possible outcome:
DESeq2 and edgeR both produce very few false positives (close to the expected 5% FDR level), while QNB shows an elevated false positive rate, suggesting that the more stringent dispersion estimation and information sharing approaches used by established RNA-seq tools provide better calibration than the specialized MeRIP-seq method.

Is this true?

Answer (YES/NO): NO